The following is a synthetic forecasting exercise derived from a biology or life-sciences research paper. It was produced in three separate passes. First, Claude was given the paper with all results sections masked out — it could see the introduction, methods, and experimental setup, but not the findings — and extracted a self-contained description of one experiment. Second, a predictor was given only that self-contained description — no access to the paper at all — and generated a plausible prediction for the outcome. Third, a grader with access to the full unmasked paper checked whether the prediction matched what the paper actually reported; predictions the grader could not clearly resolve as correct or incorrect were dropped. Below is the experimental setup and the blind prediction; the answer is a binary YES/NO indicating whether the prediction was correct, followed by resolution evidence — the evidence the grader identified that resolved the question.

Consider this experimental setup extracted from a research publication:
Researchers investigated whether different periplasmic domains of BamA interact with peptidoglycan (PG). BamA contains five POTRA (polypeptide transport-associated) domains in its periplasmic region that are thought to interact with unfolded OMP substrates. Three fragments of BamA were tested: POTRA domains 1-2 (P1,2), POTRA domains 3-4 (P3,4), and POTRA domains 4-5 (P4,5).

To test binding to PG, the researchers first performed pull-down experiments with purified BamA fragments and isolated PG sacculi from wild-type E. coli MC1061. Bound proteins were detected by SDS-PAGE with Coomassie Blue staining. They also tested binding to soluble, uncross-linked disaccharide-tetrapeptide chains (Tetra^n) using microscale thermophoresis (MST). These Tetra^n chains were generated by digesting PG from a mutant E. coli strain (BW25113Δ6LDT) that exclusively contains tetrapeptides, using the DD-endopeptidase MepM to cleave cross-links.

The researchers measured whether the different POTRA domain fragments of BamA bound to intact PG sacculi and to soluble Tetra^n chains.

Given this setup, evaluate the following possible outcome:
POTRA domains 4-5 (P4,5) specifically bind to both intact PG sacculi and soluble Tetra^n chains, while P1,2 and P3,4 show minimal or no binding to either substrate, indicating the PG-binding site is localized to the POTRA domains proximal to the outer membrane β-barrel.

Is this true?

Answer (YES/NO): NO